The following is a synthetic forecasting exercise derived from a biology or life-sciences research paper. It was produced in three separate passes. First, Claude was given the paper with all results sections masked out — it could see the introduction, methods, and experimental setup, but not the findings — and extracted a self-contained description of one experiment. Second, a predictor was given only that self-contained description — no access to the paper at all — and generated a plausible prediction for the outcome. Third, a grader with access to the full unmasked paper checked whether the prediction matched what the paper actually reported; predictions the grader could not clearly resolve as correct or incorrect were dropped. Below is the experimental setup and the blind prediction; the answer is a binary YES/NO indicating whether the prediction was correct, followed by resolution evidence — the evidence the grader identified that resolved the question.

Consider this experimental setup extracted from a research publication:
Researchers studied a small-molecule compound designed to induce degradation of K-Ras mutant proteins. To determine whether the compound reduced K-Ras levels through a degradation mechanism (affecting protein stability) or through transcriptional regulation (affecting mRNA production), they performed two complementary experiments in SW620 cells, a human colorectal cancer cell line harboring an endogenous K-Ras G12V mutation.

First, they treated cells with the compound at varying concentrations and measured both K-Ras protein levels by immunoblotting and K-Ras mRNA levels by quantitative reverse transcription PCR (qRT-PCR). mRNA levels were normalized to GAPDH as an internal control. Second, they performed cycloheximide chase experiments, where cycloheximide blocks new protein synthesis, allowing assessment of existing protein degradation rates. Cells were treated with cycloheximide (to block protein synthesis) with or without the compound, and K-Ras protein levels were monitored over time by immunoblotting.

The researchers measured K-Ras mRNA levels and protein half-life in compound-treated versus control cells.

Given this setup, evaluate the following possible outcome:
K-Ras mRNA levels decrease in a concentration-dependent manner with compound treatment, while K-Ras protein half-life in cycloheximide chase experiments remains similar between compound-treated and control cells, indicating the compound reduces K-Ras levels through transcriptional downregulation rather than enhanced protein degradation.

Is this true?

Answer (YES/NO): NO